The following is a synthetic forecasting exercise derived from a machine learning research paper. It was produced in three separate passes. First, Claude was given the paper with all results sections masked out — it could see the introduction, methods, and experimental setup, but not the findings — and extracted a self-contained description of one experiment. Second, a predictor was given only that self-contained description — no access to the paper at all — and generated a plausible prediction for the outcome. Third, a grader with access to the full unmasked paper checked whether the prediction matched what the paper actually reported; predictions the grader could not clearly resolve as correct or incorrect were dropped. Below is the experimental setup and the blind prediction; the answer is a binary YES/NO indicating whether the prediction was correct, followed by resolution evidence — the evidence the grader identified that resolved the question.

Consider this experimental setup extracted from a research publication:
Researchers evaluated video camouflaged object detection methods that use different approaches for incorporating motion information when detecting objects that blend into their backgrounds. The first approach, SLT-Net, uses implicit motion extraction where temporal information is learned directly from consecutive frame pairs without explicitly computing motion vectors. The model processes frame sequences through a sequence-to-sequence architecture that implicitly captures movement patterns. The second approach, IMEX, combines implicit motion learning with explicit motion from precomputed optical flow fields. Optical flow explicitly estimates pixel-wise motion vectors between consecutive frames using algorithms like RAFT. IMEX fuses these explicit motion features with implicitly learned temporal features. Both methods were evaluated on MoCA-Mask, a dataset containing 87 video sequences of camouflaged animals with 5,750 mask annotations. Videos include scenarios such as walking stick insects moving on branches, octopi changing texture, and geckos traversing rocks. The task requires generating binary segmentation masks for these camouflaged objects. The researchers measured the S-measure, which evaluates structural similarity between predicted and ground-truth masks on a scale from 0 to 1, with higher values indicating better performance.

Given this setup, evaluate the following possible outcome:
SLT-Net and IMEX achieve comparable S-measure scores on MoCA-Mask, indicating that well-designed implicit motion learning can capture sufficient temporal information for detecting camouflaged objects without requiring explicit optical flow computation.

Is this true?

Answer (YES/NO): NO